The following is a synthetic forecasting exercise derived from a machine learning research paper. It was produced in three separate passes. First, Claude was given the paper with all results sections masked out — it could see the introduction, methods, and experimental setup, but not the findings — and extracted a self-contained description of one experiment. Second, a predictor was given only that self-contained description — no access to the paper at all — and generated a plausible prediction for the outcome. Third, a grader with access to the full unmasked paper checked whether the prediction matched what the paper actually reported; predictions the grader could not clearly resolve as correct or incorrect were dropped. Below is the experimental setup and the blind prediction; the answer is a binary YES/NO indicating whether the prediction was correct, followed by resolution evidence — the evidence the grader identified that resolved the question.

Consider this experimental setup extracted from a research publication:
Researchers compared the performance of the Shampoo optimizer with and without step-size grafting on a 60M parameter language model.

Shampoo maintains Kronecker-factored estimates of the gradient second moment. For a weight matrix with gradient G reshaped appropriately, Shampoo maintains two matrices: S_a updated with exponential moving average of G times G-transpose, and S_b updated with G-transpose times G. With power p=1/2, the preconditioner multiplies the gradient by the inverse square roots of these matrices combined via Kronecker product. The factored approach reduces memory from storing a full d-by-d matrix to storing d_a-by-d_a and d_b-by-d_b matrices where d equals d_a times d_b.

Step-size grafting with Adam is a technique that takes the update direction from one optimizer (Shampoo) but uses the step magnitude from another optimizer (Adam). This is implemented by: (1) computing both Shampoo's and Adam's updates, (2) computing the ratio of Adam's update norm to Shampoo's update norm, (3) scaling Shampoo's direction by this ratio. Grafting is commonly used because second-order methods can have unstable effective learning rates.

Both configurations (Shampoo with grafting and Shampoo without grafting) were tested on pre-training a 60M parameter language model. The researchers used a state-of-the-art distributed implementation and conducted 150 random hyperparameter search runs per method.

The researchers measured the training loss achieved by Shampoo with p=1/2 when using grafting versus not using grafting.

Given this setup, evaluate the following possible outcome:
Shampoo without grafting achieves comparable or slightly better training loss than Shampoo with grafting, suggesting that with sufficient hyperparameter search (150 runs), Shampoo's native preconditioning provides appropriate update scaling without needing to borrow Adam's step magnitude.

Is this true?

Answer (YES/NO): NO